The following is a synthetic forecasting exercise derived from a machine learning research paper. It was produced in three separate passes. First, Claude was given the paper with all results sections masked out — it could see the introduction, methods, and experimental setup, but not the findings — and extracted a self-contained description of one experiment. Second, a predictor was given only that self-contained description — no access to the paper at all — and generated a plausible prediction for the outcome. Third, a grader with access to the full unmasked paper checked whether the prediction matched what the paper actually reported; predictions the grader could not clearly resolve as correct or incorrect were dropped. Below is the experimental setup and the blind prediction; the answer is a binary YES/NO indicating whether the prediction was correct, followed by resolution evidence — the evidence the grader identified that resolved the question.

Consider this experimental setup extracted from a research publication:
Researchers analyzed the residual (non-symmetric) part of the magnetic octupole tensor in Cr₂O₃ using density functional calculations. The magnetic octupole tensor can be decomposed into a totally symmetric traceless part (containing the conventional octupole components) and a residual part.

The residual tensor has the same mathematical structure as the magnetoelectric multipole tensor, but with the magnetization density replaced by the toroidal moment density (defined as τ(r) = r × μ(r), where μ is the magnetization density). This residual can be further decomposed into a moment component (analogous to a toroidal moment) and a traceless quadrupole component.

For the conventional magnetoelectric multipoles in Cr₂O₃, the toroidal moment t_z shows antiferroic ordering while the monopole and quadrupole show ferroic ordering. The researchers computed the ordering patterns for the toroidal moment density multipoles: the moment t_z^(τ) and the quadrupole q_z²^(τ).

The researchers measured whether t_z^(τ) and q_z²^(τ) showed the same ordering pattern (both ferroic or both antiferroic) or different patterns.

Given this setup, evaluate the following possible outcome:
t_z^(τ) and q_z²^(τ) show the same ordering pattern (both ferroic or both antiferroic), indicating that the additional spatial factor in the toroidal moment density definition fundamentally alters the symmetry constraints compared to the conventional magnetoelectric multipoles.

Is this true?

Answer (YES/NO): YES